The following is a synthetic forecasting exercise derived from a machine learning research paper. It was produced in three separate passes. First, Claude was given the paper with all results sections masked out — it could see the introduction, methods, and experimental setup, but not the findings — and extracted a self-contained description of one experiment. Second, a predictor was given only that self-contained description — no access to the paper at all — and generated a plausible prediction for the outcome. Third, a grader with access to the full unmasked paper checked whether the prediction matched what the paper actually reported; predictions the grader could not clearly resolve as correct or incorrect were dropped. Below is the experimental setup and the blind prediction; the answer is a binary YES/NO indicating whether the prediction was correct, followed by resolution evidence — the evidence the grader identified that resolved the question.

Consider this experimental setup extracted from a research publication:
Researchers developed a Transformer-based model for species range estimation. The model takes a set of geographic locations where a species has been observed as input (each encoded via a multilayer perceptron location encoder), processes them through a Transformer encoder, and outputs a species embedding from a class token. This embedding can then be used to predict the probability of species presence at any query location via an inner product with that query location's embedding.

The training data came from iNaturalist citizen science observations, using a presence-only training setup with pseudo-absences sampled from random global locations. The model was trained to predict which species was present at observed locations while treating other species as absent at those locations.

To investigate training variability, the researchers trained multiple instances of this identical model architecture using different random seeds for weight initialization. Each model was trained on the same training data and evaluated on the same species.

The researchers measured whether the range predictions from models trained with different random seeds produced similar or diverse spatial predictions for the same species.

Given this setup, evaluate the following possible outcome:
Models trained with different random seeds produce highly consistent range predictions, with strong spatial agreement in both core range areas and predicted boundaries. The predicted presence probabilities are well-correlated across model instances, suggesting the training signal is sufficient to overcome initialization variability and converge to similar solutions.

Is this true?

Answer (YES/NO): NO